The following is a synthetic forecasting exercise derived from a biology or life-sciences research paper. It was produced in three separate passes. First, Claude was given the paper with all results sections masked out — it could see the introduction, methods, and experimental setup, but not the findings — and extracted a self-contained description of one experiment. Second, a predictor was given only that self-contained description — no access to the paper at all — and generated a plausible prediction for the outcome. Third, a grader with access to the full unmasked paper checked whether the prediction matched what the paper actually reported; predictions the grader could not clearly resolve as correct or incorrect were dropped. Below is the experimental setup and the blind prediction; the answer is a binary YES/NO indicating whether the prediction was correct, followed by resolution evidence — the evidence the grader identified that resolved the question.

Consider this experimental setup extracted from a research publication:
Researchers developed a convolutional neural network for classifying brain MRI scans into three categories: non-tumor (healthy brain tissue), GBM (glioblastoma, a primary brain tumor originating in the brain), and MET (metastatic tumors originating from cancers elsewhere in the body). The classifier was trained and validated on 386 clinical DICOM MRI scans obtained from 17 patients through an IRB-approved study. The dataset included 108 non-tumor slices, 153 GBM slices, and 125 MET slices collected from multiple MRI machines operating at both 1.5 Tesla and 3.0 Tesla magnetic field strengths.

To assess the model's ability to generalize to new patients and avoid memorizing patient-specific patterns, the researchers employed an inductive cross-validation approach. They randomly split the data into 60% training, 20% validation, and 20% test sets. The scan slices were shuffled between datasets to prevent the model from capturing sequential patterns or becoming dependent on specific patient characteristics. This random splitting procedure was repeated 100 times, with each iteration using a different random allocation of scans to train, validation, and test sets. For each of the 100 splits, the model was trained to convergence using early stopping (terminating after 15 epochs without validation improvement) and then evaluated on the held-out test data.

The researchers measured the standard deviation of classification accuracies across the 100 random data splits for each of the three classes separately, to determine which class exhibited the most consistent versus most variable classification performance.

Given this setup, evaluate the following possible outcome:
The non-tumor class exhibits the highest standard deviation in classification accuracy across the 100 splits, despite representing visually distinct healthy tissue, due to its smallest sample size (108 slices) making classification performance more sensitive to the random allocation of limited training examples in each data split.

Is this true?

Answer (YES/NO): YES